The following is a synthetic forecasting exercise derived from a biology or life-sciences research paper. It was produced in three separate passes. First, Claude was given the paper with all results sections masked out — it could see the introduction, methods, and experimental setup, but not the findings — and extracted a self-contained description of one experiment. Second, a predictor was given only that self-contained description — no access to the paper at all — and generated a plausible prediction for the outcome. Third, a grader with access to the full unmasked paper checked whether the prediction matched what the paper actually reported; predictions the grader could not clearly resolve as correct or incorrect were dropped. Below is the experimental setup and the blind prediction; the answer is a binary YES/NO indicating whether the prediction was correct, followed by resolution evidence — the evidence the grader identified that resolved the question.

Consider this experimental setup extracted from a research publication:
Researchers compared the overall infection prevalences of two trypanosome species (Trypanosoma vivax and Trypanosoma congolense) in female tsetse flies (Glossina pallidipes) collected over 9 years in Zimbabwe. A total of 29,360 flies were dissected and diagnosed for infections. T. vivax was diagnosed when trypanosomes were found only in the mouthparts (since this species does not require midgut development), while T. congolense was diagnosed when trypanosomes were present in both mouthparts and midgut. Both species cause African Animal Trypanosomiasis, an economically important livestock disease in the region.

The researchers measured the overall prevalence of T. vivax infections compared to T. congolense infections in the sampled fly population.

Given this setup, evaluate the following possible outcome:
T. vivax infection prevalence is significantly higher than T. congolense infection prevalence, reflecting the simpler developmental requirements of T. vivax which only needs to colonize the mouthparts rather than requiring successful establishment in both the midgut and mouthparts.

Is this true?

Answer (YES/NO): NO